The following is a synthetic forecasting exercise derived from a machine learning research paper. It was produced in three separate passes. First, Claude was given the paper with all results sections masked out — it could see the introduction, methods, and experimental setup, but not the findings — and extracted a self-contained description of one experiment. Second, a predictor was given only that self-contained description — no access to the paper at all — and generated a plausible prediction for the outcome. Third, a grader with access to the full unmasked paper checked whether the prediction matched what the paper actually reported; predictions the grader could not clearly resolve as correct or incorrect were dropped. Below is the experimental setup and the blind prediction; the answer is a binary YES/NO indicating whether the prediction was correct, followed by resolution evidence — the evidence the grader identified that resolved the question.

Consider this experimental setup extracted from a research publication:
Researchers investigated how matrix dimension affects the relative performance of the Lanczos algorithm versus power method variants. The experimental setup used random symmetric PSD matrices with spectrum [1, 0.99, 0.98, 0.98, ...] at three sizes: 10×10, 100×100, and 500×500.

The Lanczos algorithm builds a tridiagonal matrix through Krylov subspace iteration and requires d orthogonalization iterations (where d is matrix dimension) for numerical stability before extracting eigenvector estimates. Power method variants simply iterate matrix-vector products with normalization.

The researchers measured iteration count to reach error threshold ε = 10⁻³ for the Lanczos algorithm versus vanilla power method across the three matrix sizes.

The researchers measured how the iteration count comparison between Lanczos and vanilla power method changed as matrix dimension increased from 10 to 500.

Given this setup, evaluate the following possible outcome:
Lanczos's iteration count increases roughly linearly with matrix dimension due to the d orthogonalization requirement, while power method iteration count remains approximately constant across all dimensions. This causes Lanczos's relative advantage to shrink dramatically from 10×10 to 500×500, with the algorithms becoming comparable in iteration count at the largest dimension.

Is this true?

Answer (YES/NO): NO